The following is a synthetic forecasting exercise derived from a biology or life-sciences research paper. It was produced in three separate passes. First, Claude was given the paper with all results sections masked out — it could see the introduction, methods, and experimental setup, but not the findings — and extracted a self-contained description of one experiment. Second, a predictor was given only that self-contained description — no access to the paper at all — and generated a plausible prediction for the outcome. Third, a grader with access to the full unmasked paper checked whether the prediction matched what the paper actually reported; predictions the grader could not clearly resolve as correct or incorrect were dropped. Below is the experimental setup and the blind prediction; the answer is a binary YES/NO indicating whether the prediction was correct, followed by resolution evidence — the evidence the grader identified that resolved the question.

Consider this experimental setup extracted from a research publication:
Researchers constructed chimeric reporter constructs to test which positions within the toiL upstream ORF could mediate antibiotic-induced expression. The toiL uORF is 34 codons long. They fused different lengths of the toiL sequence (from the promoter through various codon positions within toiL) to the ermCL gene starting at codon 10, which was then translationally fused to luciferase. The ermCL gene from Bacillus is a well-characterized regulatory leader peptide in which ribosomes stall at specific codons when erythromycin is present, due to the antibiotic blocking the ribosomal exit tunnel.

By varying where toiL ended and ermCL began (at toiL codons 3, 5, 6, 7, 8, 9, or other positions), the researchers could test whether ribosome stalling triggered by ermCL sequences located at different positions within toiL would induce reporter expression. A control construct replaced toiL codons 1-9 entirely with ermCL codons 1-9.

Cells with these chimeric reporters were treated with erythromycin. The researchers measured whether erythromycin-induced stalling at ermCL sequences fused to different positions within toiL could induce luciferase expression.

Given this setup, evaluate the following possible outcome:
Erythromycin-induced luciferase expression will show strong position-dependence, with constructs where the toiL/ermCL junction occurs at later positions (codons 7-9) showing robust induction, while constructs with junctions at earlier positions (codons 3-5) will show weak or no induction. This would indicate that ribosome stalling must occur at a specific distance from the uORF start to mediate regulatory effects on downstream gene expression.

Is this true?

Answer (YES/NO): NO